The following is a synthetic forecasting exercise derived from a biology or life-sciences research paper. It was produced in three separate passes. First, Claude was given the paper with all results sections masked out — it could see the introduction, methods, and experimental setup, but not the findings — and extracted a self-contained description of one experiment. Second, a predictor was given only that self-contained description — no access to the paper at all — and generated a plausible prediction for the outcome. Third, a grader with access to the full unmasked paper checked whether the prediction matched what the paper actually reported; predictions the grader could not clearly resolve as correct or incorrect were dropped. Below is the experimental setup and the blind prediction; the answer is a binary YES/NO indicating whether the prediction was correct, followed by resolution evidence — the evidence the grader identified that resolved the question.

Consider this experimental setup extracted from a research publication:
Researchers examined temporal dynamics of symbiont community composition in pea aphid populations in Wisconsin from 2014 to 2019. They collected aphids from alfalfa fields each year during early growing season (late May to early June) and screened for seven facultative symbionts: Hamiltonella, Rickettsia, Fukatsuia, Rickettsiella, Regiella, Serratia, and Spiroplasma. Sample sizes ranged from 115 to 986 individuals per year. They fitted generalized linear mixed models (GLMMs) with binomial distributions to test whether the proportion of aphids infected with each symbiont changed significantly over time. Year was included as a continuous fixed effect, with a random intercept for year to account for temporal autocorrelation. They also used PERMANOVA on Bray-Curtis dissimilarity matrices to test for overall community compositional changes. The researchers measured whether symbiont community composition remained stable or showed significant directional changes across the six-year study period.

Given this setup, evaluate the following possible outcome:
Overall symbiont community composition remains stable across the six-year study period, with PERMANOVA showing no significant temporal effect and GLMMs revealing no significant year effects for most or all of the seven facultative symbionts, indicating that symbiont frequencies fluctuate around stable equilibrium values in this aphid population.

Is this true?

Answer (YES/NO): NO